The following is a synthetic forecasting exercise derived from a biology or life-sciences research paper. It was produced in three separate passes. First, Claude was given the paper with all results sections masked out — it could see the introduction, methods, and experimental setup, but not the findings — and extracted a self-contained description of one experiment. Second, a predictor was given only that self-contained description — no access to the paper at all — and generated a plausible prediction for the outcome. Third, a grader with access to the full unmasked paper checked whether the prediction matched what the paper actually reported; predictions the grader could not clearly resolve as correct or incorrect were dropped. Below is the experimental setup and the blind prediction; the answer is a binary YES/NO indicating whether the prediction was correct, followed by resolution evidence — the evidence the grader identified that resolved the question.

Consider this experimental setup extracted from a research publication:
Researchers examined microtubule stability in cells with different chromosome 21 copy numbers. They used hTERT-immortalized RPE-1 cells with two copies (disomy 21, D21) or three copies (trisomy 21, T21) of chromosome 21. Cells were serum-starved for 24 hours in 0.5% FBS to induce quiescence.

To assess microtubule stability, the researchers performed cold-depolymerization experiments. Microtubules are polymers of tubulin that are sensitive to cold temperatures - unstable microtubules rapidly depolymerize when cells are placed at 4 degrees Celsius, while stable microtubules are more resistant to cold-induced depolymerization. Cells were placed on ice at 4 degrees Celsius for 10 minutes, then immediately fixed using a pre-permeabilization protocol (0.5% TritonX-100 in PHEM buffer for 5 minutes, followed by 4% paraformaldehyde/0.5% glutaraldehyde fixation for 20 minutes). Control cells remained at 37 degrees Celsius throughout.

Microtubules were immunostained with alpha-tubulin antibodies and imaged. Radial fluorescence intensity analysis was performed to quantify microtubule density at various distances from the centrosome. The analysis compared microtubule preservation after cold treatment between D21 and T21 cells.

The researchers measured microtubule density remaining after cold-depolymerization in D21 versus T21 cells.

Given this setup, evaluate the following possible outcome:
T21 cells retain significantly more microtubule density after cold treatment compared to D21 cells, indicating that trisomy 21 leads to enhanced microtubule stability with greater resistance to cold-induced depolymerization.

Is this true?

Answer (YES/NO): YES